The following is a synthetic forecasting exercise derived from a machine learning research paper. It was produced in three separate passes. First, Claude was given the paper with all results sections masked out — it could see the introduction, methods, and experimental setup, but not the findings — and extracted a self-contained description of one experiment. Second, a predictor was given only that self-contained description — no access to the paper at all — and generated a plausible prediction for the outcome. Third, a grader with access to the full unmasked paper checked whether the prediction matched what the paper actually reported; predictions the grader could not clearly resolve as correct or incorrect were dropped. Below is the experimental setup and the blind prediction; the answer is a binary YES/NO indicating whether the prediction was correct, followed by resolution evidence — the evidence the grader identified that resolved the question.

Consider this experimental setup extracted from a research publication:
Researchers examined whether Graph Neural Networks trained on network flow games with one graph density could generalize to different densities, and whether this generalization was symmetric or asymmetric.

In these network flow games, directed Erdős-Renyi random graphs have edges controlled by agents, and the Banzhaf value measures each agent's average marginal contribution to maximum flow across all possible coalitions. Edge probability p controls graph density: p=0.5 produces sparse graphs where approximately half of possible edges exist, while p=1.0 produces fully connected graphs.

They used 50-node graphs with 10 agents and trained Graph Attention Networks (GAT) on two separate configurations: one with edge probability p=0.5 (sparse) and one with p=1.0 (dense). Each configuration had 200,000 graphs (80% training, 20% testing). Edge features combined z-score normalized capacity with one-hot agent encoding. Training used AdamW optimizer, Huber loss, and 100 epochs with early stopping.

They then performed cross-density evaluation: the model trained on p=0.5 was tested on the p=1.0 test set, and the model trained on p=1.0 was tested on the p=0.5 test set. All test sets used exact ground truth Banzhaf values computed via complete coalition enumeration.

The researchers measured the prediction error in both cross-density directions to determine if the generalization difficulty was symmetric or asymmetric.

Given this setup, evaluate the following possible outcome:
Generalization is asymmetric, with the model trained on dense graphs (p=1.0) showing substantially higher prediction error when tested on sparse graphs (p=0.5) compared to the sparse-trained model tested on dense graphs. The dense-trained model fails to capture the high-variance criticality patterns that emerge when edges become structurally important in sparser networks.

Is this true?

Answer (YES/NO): NO